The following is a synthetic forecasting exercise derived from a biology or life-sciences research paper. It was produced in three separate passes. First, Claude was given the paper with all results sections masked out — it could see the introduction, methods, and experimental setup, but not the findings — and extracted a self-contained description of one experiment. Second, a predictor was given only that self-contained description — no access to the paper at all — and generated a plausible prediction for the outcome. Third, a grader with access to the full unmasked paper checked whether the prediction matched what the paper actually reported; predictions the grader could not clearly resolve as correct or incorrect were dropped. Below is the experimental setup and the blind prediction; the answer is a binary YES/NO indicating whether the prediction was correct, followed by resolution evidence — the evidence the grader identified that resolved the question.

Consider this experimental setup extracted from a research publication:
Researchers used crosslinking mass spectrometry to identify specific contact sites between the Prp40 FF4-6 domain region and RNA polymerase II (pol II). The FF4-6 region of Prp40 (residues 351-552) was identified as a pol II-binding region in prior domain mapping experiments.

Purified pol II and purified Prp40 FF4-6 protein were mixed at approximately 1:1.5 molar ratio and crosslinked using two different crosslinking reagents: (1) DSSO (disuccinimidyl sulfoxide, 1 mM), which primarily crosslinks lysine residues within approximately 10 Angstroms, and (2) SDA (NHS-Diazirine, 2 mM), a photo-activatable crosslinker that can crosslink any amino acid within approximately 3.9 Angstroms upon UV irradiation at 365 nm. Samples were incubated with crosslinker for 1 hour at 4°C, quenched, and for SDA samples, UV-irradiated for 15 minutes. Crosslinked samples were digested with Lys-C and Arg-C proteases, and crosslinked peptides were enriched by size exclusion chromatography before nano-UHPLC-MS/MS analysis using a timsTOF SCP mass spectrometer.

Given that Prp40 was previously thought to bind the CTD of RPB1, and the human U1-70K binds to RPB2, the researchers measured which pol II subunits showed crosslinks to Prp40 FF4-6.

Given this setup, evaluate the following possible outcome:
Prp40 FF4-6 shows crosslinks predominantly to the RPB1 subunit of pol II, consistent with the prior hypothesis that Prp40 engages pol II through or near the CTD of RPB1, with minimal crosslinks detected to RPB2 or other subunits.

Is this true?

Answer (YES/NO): NO